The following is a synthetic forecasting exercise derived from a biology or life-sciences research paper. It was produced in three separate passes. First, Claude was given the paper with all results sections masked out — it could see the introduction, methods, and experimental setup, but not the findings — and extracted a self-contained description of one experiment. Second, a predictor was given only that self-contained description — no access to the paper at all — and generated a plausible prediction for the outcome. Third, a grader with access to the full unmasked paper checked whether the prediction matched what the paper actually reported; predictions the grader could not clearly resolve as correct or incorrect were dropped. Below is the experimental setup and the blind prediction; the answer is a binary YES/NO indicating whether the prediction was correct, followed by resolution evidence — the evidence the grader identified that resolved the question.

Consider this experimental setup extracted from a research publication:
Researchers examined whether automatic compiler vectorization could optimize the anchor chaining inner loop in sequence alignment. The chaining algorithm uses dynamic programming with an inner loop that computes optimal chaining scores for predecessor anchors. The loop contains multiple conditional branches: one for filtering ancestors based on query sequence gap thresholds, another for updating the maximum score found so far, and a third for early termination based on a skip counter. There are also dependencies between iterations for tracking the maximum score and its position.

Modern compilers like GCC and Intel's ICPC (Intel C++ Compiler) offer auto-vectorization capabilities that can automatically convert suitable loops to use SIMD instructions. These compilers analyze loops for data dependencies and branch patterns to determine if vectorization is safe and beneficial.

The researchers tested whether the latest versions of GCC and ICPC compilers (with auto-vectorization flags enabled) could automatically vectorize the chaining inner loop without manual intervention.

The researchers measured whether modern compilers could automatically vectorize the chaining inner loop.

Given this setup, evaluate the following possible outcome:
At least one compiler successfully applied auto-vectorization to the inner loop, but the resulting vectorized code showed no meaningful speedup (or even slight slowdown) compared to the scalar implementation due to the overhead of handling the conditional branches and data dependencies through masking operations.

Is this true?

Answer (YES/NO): NO